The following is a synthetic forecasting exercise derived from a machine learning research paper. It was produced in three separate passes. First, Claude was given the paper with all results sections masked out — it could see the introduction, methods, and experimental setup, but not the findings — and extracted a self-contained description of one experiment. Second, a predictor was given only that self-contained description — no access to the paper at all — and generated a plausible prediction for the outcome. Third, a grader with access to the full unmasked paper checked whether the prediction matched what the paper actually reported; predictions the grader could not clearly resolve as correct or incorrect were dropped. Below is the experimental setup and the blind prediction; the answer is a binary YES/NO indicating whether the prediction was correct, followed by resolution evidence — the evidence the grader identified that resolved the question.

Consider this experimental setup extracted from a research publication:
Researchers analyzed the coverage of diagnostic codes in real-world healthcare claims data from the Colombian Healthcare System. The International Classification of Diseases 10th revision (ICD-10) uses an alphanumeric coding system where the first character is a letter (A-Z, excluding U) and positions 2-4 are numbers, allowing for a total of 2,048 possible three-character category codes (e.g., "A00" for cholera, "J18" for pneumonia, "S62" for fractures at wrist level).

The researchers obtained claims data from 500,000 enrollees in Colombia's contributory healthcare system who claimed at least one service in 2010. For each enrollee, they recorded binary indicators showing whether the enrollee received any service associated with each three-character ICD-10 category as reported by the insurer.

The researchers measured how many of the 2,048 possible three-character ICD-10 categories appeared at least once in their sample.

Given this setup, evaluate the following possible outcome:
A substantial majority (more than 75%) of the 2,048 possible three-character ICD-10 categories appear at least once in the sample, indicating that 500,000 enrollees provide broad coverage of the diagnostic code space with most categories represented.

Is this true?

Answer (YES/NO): YES